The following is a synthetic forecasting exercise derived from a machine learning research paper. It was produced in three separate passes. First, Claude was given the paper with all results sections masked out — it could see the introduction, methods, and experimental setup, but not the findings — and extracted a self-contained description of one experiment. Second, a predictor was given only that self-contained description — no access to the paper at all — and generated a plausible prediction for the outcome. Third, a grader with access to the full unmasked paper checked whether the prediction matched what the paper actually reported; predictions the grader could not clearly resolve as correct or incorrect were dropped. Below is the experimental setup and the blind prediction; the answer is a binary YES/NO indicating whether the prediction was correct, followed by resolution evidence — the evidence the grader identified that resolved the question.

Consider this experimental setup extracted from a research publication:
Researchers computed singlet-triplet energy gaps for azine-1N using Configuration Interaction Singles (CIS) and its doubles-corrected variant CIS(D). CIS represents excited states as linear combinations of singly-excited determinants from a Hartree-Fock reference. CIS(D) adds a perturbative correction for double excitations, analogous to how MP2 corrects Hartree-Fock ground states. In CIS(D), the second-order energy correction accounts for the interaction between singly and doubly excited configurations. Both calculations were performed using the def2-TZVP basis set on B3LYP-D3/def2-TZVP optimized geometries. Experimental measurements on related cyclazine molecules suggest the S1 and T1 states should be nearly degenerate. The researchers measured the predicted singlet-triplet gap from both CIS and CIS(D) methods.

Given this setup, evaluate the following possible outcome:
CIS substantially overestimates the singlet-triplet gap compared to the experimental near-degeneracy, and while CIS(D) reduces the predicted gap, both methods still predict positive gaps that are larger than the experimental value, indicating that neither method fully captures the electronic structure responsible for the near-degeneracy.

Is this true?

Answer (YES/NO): NO